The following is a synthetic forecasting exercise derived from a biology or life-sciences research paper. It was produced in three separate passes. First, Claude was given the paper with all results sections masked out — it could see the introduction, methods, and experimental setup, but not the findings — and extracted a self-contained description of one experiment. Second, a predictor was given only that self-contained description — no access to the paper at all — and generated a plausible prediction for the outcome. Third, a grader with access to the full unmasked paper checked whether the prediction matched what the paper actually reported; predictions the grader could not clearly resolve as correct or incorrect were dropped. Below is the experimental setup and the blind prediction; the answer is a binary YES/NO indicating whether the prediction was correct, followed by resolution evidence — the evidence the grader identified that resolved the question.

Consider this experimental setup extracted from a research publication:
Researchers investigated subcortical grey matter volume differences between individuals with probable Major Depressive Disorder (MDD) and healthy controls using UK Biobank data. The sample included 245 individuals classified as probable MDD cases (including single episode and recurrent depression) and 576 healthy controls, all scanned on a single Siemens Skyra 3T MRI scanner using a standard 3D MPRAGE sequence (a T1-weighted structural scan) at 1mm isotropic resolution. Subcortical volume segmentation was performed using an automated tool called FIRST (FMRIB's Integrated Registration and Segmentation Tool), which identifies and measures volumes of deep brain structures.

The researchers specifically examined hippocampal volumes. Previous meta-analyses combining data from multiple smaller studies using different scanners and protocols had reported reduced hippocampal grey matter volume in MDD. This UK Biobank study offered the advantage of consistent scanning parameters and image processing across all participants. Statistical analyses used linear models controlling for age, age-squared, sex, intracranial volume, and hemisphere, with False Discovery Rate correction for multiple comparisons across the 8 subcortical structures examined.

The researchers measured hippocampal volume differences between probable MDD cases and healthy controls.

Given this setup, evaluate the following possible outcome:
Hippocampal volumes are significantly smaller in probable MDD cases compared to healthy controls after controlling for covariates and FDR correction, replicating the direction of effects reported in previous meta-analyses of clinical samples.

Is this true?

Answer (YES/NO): NO